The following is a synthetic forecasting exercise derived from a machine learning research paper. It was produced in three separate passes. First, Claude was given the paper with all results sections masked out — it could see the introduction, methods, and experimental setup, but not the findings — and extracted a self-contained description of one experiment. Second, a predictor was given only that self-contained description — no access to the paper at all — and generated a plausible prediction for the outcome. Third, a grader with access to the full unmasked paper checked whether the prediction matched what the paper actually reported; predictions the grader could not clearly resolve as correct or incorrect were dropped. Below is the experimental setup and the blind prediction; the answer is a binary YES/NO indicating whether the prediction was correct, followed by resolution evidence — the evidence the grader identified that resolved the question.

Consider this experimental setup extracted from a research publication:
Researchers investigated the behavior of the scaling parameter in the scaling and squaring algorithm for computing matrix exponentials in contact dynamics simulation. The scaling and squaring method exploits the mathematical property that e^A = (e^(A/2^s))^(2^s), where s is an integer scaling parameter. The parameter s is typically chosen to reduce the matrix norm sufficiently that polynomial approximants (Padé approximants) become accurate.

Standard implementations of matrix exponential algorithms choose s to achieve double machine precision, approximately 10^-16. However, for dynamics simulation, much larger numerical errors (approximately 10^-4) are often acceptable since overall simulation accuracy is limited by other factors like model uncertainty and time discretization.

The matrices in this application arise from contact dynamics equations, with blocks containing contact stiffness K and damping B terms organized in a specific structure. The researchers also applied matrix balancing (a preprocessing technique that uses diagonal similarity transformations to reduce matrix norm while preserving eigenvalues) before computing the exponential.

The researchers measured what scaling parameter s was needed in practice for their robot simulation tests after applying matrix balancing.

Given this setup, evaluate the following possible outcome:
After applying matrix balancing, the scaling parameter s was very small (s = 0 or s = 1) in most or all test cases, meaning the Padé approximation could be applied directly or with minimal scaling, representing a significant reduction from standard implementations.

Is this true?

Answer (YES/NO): YES